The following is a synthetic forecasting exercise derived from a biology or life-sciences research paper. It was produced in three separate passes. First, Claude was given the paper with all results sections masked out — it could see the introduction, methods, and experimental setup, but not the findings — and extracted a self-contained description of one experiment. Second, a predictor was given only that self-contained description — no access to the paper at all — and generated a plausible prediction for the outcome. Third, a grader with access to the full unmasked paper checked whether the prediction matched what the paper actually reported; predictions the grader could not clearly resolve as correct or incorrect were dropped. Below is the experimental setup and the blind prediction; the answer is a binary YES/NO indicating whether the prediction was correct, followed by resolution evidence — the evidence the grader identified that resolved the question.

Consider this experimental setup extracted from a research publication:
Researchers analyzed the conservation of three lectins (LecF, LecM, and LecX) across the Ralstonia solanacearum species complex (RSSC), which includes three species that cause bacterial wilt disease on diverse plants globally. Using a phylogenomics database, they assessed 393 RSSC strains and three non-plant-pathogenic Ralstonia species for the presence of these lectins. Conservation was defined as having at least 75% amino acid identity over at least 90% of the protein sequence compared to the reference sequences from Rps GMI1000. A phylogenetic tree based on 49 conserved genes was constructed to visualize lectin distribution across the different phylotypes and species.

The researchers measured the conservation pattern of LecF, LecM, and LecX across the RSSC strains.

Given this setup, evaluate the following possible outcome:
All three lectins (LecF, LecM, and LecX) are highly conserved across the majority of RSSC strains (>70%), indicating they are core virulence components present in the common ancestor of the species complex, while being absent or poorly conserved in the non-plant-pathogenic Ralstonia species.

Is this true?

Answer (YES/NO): NO